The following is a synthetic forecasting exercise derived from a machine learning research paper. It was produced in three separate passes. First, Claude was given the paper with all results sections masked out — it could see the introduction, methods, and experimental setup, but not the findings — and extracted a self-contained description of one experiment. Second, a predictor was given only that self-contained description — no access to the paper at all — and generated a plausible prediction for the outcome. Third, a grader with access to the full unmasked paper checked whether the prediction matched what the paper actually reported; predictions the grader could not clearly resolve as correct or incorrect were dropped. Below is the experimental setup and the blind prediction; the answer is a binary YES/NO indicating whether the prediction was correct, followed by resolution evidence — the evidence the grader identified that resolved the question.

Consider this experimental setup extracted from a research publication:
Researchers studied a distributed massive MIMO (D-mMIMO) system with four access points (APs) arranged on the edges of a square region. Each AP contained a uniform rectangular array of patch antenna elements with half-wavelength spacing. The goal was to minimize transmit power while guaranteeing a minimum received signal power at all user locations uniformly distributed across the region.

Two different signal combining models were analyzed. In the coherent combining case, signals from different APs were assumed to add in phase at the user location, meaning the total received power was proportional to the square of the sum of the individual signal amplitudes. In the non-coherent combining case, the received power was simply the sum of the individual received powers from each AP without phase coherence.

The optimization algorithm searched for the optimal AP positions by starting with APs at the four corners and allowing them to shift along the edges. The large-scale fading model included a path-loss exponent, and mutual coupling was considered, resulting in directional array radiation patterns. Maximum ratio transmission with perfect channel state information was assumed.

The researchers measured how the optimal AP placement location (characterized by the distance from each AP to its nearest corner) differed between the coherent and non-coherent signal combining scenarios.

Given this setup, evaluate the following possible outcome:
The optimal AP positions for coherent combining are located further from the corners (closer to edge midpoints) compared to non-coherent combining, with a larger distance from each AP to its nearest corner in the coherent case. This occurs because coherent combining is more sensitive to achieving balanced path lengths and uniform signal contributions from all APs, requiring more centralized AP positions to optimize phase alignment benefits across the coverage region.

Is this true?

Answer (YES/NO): NO